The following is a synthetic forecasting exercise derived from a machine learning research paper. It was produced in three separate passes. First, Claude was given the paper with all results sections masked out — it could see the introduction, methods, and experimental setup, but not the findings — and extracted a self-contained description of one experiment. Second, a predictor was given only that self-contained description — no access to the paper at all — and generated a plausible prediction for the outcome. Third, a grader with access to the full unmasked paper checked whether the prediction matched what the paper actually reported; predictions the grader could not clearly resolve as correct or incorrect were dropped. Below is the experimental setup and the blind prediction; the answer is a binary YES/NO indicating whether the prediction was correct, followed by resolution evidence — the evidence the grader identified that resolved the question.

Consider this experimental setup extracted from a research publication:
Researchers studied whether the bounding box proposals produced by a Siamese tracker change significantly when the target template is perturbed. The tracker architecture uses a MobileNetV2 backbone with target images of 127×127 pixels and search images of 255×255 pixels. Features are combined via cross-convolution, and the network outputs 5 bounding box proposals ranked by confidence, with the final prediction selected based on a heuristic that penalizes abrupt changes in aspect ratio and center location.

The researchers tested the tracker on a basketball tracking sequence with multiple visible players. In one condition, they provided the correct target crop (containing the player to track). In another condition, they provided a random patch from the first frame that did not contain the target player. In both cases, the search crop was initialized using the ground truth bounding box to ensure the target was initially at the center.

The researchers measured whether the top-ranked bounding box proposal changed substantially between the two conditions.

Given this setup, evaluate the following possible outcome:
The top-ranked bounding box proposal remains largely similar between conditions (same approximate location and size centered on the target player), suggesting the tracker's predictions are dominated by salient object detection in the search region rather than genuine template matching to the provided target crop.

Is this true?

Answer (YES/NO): YES